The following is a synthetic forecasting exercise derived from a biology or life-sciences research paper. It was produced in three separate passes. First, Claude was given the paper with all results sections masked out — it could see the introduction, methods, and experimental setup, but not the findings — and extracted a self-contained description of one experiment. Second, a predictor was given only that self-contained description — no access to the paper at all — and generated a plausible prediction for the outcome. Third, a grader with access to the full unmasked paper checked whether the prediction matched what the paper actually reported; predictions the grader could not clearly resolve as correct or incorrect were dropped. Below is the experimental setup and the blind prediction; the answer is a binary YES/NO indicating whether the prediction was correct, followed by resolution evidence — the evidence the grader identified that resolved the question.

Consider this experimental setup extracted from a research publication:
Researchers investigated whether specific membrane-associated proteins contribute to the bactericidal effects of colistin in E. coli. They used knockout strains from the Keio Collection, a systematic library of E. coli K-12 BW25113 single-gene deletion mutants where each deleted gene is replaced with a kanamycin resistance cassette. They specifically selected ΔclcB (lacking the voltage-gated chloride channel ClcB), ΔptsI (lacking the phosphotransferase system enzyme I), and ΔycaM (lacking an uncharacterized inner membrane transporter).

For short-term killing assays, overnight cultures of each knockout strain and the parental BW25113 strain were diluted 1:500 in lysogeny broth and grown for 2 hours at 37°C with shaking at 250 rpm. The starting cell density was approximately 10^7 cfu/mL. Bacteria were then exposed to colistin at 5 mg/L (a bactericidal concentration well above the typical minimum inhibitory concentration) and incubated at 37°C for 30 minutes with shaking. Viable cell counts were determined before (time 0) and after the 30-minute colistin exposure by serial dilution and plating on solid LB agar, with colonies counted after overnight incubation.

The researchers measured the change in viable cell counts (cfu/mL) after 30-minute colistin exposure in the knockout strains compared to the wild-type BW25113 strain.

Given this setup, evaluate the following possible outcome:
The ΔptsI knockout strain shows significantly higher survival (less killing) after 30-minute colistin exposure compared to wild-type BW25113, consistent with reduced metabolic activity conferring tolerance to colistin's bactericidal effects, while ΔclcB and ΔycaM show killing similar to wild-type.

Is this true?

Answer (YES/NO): NO